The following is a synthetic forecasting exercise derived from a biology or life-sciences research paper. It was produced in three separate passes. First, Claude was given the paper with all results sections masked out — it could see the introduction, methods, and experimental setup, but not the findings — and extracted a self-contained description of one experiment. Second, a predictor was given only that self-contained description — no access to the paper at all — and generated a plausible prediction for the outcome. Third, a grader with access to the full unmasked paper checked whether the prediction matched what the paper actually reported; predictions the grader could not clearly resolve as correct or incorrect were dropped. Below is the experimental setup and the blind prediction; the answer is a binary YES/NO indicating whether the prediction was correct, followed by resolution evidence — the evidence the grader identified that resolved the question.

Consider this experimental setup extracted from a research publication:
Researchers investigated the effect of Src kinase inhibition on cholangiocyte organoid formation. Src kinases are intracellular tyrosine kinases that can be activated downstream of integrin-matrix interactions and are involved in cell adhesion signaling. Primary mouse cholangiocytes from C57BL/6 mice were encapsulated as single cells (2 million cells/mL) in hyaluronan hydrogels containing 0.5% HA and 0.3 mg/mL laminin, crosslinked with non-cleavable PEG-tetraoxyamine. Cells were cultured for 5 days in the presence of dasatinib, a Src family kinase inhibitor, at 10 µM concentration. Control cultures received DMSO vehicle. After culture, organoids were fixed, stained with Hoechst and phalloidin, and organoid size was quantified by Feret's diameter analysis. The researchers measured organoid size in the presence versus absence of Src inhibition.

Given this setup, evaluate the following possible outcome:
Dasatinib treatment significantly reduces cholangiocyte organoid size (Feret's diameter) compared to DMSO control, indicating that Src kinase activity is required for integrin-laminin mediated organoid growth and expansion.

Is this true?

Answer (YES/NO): YES